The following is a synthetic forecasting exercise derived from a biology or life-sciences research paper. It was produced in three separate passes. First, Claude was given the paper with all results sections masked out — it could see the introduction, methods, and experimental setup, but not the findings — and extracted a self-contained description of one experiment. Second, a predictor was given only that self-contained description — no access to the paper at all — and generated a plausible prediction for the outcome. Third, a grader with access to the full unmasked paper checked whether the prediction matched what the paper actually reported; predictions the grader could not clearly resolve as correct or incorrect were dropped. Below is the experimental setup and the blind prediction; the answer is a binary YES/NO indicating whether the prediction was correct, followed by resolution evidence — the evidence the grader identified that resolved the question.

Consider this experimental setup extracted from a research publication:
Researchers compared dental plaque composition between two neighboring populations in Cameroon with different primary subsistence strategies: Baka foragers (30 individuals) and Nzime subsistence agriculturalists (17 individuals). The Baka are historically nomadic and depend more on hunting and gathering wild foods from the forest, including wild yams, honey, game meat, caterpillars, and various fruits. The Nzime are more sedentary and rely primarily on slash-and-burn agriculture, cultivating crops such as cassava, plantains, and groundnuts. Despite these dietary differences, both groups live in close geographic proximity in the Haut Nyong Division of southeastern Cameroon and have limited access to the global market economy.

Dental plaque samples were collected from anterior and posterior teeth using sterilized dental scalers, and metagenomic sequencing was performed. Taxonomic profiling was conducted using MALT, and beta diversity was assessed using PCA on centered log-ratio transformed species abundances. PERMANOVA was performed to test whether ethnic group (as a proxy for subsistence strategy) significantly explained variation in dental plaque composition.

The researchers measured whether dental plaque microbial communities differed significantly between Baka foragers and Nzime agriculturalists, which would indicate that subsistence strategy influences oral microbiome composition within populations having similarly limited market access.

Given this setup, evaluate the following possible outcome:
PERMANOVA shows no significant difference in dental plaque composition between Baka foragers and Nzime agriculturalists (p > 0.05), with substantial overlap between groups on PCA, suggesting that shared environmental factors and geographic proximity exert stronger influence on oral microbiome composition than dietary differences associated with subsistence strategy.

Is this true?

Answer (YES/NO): YES